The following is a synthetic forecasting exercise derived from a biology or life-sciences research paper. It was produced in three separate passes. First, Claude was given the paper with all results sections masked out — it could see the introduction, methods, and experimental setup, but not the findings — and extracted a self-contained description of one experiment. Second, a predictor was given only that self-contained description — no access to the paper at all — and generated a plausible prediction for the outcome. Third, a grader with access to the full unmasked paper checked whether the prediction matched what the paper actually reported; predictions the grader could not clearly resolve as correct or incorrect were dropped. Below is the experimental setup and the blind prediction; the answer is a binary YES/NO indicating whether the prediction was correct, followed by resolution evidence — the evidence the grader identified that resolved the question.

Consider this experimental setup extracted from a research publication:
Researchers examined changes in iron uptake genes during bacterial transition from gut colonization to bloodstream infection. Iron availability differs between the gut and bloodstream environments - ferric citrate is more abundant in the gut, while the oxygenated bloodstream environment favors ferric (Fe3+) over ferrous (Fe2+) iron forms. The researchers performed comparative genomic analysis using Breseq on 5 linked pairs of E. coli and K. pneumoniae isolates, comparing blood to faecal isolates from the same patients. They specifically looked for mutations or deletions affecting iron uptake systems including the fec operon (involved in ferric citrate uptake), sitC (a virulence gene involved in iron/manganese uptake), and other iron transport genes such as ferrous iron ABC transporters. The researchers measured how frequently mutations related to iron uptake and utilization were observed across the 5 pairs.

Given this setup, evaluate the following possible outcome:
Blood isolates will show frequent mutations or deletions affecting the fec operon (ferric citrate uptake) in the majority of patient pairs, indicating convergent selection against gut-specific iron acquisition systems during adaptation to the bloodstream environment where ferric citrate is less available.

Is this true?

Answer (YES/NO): NO